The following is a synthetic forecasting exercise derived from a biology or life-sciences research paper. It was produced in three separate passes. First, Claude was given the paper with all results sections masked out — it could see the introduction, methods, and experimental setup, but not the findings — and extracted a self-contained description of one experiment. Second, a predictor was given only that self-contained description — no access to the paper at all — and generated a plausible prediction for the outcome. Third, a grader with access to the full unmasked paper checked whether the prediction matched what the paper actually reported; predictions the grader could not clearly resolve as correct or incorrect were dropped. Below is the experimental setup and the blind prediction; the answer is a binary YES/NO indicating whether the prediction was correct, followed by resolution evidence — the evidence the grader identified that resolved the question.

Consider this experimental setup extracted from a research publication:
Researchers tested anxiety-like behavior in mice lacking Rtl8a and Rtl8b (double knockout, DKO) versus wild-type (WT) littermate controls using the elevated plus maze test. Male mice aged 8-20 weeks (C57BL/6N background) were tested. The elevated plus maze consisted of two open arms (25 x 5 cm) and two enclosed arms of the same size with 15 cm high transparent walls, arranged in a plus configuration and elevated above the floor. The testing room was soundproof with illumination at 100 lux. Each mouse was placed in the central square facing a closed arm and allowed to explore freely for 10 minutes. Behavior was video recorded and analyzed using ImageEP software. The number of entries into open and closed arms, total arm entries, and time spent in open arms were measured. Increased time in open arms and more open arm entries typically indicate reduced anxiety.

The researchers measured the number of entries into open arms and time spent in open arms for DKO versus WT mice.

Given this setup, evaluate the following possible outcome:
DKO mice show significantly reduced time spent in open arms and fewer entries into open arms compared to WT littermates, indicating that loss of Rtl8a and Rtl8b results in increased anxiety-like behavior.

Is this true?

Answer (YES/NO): NO